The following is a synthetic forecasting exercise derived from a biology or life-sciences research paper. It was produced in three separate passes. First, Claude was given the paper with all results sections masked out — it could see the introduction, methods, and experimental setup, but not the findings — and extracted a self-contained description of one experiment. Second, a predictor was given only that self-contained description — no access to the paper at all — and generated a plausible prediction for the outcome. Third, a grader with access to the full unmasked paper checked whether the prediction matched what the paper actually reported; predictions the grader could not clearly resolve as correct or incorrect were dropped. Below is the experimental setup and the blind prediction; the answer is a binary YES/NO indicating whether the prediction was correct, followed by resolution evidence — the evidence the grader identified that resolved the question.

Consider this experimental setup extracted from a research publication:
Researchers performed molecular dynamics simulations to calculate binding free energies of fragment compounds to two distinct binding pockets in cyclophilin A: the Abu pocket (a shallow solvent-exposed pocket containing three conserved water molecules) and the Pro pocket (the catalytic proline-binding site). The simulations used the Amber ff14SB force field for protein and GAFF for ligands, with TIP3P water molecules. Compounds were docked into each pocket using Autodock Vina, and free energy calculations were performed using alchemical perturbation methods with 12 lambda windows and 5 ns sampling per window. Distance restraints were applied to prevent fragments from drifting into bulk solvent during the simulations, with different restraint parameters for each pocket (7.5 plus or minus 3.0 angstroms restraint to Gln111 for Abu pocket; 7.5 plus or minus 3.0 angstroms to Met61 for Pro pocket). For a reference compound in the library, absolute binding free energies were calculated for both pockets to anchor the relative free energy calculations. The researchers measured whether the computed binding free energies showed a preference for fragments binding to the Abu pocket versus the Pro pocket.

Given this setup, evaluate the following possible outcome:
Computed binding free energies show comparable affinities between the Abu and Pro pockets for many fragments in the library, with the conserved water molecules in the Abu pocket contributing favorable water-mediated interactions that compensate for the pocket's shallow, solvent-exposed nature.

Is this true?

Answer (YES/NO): NO